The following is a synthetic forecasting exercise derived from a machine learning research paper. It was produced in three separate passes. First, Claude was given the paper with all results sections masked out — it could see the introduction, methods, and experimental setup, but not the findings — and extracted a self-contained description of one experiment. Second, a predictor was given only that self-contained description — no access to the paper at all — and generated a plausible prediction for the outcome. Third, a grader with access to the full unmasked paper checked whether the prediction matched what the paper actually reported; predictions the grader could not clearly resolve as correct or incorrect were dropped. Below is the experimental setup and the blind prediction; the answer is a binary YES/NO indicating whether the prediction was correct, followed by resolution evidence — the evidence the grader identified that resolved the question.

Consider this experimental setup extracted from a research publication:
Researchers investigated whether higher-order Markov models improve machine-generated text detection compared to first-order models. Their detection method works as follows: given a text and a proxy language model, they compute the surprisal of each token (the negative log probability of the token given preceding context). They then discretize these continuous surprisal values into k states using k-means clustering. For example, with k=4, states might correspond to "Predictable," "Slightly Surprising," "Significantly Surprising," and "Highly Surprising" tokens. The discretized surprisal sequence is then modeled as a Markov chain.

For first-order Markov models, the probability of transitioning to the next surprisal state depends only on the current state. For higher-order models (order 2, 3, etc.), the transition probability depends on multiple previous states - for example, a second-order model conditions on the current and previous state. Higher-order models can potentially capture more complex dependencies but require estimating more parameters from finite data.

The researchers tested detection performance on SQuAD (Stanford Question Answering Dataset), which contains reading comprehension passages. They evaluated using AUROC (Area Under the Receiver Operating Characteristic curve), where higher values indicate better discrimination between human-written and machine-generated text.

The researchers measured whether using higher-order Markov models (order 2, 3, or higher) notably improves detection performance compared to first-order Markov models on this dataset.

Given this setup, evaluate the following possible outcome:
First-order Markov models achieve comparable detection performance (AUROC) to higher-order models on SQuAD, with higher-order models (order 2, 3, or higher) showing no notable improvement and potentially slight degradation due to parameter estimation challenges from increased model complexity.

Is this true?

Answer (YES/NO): YES